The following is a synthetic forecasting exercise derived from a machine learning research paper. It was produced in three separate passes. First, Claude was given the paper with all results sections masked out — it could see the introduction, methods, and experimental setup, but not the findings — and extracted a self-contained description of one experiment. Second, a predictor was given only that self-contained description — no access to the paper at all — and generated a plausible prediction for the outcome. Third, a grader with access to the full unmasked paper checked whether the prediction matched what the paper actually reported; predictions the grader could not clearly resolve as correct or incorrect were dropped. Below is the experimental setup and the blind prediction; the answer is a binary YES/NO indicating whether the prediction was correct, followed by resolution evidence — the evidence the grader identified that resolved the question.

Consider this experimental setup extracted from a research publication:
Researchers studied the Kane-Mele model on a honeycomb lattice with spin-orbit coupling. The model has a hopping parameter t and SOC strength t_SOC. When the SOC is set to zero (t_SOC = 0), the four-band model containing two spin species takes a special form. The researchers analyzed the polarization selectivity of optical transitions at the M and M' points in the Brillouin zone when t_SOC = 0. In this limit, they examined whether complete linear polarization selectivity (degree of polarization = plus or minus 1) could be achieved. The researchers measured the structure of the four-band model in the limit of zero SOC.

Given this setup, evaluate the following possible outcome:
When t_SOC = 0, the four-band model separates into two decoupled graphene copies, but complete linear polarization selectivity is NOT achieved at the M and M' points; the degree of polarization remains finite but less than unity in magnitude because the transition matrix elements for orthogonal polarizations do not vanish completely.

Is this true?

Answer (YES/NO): NO